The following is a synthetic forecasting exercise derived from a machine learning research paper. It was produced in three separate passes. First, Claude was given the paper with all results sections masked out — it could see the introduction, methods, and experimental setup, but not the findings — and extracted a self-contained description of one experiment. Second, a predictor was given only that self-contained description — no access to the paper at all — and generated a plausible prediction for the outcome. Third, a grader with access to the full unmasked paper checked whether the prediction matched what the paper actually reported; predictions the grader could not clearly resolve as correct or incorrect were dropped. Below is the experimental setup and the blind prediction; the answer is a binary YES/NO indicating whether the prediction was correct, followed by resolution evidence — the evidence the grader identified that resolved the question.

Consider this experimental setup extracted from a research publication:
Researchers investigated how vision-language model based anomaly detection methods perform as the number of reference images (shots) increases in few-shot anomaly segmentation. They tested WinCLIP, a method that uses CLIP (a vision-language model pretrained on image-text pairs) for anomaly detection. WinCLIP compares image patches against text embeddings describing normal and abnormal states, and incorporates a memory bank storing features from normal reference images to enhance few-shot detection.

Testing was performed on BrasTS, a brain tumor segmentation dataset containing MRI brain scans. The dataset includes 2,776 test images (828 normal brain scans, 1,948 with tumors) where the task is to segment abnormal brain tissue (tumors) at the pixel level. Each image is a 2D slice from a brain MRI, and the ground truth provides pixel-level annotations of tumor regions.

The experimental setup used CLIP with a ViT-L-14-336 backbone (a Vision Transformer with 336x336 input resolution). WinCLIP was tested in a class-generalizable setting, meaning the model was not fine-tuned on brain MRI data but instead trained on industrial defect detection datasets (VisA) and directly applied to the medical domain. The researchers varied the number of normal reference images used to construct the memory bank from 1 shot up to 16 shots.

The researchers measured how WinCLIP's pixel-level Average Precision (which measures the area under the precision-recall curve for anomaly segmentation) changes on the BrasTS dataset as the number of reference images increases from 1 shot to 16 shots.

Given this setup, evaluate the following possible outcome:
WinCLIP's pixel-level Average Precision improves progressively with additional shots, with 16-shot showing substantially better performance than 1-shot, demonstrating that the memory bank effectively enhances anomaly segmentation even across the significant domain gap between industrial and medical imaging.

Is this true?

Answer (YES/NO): NO